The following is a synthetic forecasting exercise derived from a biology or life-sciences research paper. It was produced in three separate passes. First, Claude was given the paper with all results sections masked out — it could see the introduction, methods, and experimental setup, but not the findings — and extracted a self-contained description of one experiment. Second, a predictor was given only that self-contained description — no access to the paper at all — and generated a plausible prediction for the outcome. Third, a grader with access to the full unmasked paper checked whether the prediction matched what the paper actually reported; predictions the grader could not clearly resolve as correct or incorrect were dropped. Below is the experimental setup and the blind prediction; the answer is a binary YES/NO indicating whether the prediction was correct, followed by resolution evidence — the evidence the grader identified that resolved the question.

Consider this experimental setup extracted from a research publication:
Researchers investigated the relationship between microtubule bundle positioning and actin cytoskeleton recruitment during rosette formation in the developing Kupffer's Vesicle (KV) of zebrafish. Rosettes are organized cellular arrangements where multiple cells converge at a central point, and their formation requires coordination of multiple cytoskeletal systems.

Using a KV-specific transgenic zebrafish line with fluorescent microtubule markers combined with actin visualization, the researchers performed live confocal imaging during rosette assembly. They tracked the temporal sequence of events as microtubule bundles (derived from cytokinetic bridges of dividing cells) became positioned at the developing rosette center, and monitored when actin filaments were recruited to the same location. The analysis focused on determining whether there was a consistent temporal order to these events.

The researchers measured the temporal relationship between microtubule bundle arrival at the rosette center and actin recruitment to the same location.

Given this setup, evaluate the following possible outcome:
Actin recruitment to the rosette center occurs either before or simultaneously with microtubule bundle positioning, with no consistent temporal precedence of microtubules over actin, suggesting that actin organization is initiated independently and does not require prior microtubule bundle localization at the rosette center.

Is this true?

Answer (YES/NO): NO